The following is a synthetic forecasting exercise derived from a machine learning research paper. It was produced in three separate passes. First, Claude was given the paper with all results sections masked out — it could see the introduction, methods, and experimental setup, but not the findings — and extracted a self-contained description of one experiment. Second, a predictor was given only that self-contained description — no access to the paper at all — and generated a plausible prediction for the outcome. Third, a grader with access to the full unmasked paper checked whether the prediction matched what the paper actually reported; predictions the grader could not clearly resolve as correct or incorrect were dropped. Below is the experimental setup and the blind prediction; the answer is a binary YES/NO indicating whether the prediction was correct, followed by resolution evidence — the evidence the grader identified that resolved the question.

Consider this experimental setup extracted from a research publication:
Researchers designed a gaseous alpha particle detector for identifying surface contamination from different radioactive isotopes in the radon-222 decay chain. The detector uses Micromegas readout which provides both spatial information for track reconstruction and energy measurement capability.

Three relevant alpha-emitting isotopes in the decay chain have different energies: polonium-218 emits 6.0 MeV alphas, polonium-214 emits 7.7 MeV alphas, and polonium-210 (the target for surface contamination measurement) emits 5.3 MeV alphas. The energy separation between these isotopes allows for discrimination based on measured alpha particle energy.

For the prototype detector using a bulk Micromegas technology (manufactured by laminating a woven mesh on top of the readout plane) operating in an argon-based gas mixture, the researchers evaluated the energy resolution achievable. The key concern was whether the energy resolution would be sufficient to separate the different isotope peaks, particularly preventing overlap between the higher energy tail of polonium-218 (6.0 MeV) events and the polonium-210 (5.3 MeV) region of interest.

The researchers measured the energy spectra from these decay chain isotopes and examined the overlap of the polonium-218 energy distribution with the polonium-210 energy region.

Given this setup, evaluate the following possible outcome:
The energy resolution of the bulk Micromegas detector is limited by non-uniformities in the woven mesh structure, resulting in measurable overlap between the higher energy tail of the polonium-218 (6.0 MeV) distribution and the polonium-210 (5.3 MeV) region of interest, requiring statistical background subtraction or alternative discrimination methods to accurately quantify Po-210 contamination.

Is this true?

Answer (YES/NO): NO